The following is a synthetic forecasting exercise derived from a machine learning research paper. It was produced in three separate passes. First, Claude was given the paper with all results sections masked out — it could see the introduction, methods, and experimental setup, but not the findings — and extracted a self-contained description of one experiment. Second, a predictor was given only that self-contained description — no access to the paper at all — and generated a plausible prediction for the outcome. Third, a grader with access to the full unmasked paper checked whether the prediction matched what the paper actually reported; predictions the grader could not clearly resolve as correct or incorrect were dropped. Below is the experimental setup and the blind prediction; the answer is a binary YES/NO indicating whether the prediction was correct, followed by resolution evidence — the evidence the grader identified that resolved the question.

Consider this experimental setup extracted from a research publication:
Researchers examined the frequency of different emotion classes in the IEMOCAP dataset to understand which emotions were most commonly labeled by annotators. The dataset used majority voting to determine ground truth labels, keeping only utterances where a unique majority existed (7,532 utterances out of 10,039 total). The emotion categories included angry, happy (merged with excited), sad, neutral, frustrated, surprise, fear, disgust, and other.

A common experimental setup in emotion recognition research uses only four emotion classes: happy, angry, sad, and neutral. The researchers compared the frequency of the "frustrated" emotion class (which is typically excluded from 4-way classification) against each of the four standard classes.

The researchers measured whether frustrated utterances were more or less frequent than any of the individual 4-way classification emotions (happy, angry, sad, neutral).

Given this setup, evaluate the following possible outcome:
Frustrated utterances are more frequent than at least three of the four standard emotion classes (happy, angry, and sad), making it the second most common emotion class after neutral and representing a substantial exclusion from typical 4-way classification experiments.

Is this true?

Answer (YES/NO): NO